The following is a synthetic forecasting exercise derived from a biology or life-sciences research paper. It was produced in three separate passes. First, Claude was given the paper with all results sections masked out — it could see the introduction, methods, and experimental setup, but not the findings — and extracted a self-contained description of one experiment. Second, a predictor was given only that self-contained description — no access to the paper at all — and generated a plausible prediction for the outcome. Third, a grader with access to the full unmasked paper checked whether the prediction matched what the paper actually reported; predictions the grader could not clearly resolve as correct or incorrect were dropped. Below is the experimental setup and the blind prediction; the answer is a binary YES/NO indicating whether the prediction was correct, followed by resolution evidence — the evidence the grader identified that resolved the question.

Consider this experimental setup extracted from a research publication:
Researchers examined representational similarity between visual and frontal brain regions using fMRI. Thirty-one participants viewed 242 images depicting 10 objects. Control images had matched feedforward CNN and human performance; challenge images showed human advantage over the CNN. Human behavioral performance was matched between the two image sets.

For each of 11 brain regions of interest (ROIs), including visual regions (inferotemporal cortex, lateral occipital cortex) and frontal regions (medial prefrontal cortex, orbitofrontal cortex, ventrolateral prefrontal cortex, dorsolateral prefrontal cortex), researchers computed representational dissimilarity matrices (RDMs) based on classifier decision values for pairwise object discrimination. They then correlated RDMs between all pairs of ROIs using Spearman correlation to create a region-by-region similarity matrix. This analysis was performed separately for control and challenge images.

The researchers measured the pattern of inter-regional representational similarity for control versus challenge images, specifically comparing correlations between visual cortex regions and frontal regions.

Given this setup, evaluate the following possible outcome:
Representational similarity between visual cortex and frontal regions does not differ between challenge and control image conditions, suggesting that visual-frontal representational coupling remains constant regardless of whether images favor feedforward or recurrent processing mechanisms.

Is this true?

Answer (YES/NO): YES